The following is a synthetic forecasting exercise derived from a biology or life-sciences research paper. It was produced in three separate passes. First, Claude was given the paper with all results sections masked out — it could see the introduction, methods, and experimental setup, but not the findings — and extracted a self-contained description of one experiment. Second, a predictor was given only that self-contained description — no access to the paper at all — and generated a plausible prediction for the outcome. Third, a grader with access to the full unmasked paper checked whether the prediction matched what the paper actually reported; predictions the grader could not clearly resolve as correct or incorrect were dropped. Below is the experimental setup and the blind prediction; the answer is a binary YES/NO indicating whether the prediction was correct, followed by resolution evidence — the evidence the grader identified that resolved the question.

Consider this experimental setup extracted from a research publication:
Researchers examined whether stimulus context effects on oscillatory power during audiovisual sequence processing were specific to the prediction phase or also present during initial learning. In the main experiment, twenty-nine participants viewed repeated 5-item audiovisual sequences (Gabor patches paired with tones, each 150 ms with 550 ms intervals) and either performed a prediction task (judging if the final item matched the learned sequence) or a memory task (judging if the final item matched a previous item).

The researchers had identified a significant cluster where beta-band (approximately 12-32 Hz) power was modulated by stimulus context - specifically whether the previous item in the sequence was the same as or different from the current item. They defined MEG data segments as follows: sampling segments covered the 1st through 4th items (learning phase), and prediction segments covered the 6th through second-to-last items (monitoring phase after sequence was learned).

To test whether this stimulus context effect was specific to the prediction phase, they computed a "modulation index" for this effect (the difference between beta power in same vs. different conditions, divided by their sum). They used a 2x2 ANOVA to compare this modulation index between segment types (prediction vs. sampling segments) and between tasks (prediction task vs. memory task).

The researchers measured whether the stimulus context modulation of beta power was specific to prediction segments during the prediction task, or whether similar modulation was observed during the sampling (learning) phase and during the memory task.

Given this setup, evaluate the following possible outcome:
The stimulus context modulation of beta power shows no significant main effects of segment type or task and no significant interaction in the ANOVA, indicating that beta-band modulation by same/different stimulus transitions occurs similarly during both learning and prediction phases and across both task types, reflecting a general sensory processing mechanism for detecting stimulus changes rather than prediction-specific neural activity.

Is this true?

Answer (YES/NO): NO